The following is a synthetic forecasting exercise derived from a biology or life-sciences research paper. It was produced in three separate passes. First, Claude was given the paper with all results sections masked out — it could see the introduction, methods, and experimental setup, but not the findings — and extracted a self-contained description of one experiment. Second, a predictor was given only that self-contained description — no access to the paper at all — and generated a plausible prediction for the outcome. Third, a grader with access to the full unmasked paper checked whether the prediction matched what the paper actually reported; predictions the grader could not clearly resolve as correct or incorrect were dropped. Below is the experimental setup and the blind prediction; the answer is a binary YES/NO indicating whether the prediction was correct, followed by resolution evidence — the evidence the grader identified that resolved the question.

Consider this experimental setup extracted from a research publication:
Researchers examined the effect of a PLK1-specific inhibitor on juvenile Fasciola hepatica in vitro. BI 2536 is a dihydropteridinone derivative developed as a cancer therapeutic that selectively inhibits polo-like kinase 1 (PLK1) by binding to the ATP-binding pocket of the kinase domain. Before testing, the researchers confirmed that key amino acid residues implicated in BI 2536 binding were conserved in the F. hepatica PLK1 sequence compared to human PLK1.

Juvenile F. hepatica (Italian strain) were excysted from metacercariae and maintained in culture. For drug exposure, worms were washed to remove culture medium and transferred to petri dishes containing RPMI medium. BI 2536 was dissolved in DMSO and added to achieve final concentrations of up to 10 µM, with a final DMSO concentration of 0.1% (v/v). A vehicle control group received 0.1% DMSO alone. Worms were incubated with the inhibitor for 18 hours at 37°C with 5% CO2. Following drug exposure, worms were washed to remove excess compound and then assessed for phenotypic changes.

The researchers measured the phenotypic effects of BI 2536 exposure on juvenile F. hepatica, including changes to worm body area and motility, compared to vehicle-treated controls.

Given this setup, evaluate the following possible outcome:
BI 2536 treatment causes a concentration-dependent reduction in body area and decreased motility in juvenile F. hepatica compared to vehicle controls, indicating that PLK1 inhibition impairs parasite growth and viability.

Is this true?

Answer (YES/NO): NO